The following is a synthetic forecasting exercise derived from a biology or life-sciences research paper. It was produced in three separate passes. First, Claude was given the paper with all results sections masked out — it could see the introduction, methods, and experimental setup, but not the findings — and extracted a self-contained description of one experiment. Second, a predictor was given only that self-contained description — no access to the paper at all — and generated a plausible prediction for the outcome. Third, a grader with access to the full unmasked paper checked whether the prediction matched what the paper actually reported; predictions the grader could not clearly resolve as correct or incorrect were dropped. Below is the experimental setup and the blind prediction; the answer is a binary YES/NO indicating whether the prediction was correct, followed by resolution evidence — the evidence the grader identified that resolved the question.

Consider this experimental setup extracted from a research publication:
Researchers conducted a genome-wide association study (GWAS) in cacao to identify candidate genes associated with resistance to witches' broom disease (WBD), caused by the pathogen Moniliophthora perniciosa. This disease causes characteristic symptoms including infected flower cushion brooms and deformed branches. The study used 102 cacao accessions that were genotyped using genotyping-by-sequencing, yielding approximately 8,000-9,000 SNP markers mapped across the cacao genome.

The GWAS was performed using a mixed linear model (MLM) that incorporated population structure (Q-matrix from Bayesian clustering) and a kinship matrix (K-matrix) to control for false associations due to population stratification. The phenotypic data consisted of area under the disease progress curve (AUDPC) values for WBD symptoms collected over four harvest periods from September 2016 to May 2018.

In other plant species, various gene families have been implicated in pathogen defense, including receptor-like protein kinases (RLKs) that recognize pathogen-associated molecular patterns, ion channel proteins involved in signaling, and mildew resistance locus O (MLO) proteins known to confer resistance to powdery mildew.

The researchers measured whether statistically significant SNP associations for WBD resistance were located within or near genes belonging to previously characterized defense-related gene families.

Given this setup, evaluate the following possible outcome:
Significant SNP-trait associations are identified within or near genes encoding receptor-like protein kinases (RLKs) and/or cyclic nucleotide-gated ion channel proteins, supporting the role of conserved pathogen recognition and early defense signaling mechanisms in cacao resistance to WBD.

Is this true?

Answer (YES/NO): YES